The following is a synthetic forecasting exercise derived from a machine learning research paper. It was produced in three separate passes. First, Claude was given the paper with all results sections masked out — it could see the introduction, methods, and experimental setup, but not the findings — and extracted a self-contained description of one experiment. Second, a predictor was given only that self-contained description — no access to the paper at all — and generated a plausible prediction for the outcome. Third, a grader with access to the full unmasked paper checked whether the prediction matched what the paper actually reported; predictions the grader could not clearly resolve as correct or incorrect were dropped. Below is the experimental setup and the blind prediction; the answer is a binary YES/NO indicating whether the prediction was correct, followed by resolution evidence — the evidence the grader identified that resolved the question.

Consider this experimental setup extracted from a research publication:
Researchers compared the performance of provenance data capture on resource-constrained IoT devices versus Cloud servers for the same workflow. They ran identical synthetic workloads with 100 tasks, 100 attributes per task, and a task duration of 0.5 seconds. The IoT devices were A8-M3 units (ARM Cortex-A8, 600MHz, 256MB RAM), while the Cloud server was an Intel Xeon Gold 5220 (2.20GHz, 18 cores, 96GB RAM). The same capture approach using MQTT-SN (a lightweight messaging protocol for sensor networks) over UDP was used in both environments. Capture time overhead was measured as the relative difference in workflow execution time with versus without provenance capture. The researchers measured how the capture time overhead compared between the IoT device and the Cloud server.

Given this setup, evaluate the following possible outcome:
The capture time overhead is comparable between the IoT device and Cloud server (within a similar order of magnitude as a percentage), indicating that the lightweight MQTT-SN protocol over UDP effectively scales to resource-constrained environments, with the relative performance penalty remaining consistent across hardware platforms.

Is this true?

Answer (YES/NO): NO